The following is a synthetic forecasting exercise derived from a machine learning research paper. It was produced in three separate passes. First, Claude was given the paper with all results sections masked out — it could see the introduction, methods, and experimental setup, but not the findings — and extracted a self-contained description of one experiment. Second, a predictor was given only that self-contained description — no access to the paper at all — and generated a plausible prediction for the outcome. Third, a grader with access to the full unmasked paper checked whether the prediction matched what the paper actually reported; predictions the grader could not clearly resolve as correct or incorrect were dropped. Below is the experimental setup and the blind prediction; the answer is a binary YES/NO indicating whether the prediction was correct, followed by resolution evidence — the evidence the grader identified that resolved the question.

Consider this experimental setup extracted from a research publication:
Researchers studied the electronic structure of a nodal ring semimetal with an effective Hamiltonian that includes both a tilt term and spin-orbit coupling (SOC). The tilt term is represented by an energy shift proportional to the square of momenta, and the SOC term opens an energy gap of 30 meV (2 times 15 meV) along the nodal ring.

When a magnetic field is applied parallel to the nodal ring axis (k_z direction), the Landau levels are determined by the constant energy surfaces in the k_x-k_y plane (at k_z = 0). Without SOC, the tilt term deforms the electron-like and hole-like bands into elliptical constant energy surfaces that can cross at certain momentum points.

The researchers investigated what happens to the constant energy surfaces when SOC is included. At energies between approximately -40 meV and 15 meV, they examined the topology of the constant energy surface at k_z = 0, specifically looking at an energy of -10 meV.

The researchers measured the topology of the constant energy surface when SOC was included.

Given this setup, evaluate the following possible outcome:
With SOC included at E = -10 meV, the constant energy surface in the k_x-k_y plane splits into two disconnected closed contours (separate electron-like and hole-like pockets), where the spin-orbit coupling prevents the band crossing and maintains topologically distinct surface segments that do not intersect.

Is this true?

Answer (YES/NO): YES